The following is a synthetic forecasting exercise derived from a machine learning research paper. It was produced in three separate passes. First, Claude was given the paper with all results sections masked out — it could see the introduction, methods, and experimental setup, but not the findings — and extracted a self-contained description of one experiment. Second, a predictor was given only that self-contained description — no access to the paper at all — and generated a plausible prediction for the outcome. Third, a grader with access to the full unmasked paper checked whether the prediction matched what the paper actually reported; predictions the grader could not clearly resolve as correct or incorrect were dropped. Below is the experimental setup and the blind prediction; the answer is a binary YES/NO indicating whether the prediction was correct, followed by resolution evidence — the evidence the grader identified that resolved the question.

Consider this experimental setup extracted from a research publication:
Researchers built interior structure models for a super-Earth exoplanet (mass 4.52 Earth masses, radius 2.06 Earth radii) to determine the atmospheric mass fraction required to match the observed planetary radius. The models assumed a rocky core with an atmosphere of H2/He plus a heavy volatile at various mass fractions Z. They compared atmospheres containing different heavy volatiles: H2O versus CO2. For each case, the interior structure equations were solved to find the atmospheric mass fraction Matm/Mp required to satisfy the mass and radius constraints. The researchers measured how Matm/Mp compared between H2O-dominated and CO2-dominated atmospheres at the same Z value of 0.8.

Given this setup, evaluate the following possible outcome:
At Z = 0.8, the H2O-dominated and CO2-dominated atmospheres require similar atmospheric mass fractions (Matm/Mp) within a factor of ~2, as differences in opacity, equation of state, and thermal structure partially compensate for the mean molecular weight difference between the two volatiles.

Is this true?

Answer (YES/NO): NO